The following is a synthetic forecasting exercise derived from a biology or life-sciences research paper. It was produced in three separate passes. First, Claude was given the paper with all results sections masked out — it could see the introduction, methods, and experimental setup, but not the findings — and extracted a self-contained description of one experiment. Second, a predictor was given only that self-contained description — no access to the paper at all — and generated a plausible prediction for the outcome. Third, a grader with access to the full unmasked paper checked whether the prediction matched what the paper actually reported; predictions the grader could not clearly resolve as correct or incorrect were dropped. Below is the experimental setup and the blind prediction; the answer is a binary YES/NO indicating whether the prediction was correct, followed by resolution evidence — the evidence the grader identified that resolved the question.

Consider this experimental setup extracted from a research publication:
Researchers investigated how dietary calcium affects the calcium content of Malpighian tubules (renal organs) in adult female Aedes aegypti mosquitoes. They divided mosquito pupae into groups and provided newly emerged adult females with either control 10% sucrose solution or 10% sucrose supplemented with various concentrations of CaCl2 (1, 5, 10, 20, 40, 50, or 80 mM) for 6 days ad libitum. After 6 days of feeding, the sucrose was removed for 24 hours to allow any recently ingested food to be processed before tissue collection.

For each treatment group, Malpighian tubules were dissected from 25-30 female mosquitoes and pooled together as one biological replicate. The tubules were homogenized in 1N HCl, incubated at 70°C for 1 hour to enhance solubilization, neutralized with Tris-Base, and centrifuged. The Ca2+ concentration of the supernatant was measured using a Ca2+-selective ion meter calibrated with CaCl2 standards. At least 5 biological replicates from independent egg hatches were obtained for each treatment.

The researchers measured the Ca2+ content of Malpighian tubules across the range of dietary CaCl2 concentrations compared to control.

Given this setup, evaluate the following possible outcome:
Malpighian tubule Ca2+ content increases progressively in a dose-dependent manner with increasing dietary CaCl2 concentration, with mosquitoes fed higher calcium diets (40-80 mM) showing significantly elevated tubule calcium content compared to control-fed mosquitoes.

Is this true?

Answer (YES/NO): NO